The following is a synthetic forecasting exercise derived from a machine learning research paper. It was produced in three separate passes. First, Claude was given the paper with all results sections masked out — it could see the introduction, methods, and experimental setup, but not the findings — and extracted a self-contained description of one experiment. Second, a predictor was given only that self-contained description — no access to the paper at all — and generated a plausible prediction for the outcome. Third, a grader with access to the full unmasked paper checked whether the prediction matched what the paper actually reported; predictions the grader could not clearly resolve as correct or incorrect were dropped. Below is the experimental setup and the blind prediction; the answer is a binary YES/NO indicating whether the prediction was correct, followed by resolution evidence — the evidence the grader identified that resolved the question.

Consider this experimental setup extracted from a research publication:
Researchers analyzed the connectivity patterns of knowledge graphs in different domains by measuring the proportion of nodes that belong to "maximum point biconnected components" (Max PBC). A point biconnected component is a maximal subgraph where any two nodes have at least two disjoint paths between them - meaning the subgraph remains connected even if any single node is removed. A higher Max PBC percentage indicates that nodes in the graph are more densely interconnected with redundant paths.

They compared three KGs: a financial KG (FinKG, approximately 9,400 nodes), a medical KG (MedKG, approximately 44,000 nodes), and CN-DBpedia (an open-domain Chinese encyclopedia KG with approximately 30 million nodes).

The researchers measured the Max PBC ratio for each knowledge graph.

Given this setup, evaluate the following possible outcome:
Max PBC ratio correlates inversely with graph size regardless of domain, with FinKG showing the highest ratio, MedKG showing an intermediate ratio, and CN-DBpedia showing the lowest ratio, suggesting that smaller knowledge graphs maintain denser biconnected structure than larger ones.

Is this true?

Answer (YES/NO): NO